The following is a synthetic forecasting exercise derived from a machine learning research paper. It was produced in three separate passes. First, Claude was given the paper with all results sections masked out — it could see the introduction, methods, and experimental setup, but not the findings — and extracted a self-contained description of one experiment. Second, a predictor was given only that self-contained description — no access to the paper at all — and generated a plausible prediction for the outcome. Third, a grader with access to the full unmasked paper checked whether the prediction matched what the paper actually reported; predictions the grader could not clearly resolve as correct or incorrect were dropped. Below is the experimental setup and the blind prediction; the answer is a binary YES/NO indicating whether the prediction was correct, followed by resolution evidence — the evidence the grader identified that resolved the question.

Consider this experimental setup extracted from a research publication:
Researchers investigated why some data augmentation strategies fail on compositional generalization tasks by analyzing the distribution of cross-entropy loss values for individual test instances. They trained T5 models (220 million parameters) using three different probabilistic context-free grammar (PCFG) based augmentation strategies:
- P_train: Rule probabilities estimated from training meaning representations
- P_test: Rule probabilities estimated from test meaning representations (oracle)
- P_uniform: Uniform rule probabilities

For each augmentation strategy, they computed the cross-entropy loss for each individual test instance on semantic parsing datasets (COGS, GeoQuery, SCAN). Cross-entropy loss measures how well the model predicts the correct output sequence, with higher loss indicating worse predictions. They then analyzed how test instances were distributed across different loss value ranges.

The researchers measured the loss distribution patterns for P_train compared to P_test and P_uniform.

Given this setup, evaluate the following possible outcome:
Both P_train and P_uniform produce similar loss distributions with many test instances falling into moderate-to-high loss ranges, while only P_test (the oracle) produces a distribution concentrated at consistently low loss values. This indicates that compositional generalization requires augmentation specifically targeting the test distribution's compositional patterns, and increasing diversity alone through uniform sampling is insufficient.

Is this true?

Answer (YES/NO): NO